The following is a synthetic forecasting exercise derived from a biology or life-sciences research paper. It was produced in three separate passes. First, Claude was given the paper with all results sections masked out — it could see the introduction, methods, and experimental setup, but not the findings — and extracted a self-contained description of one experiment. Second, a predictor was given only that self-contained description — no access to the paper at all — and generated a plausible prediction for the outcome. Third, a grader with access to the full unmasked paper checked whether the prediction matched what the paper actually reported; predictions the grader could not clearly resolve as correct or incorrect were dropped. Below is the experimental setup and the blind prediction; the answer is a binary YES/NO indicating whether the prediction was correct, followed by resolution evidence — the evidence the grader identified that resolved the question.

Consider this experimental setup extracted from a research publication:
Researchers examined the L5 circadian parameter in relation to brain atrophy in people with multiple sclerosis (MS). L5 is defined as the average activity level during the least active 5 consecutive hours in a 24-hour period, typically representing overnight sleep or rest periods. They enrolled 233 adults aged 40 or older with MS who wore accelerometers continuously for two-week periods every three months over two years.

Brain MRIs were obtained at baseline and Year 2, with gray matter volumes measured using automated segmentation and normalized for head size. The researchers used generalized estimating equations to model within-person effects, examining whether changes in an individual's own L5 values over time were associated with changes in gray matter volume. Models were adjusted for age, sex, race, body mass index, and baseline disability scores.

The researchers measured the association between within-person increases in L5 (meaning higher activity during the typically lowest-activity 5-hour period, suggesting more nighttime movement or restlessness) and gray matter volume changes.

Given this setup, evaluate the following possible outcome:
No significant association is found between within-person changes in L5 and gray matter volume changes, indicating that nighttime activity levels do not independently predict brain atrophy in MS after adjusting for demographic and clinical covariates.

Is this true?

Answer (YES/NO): NO